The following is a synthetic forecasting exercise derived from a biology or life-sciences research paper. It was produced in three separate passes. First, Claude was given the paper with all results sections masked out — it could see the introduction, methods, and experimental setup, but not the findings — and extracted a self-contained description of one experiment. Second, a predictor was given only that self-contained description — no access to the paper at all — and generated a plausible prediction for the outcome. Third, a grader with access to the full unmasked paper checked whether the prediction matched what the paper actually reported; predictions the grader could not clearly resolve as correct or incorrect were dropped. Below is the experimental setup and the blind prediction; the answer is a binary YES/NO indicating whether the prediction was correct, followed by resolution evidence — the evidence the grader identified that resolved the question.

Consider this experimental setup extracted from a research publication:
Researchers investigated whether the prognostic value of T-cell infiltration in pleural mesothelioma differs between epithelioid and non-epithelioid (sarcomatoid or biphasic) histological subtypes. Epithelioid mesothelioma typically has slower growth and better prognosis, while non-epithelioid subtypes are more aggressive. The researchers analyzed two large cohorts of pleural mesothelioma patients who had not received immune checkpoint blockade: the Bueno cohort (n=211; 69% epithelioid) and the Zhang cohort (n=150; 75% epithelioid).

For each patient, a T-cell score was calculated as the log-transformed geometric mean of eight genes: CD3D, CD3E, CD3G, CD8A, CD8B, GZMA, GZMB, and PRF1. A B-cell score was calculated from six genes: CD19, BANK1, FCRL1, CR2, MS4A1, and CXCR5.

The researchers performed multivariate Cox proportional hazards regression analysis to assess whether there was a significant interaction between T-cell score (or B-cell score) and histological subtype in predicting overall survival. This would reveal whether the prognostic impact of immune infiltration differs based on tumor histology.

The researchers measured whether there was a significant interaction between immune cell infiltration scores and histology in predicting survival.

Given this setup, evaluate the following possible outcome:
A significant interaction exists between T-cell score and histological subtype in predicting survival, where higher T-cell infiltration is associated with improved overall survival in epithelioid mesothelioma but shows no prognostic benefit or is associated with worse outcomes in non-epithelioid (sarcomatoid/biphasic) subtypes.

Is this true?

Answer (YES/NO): NO